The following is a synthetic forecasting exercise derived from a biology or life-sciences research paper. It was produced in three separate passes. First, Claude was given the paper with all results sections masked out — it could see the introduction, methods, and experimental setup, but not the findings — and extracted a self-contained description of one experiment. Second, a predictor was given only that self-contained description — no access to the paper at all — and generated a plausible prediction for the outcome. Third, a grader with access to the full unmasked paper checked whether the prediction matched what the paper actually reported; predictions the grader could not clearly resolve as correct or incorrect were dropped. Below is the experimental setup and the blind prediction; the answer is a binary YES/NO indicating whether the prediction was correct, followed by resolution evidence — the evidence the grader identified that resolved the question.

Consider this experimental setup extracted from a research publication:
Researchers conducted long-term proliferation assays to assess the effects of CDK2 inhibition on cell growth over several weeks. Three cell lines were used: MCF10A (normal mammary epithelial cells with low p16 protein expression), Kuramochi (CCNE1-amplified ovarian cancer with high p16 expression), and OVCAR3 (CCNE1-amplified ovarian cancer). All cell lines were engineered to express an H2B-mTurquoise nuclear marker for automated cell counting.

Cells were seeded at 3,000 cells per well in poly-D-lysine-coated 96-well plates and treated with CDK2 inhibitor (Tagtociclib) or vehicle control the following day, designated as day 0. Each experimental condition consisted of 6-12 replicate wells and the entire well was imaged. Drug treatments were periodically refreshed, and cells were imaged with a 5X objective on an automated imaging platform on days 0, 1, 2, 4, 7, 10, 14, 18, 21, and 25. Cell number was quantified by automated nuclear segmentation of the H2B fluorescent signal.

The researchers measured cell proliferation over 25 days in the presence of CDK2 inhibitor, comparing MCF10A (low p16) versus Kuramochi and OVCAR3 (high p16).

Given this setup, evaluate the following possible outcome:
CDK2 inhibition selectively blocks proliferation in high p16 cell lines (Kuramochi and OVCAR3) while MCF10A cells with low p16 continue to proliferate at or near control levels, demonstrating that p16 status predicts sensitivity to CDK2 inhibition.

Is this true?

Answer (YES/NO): YES